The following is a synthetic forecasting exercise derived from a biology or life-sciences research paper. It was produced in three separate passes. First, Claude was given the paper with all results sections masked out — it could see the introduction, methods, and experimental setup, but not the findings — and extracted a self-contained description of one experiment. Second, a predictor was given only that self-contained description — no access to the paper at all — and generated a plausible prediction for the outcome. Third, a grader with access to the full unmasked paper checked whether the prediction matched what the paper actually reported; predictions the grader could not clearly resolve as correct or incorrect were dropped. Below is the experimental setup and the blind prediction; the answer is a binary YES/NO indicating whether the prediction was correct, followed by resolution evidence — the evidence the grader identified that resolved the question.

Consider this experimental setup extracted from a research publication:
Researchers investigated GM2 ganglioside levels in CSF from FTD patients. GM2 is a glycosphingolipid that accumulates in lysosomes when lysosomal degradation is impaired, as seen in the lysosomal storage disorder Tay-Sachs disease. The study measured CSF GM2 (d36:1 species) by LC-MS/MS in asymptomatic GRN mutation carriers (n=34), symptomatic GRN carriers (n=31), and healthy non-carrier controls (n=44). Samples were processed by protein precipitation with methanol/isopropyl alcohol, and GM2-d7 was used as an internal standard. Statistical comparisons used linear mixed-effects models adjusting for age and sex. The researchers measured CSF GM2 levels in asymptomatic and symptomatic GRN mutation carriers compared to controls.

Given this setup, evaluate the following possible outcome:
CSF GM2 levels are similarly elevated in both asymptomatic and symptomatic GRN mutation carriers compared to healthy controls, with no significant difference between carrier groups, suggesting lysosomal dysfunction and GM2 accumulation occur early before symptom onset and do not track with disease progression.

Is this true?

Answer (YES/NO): NO